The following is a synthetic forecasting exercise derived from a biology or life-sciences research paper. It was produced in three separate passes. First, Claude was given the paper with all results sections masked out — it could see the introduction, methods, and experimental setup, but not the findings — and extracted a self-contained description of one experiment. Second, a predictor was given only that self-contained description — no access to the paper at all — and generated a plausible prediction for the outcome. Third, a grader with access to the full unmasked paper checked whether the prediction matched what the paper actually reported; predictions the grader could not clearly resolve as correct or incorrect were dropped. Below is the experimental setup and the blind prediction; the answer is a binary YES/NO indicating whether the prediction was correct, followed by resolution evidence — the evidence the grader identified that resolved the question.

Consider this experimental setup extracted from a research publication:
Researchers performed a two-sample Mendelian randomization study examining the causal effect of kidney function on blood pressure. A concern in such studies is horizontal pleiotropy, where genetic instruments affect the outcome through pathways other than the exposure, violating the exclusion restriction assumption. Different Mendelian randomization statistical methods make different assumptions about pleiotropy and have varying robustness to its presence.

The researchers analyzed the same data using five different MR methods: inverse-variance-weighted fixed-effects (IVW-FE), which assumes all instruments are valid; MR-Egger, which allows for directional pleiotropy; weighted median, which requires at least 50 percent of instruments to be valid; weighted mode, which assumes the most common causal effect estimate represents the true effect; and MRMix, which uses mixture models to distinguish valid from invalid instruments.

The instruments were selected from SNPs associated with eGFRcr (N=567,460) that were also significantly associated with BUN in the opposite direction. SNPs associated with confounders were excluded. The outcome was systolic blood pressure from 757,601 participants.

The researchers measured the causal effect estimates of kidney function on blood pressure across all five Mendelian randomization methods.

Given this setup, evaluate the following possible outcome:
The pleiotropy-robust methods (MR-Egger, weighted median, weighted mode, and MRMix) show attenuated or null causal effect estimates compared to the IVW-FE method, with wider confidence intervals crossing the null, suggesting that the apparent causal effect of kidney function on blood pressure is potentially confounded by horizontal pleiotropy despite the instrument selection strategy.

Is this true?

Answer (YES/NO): NO